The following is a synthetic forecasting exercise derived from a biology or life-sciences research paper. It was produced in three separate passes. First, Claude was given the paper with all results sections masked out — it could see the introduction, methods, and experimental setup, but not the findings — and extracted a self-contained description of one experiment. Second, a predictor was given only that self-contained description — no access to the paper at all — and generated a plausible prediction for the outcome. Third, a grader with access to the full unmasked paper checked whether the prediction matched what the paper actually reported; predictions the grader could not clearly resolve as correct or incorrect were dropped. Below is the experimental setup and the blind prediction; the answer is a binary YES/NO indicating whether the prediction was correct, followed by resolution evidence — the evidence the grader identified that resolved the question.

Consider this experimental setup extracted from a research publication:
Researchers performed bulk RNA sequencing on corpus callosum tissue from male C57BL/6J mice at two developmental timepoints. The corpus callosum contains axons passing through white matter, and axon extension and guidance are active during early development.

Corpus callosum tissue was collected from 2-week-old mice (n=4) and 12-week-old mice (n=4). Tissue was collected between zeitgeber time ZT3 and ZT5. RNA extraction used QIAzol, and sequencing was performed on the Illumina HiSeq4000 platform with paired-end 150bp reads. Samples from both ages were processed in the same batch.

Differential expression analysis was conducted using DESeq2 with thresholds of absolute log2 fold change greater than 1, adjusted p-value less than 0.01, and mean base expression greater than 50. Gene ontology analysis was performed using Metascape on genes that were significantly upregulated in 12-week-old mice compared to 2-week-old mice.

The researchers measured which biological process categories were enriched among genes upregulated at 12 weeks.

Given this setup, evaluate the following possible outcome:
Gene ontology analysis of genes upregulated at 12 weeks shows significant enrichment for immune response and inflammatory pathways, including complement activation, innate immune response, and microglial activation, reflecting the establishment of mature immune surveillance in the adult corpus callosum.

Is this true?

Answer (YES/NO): NO